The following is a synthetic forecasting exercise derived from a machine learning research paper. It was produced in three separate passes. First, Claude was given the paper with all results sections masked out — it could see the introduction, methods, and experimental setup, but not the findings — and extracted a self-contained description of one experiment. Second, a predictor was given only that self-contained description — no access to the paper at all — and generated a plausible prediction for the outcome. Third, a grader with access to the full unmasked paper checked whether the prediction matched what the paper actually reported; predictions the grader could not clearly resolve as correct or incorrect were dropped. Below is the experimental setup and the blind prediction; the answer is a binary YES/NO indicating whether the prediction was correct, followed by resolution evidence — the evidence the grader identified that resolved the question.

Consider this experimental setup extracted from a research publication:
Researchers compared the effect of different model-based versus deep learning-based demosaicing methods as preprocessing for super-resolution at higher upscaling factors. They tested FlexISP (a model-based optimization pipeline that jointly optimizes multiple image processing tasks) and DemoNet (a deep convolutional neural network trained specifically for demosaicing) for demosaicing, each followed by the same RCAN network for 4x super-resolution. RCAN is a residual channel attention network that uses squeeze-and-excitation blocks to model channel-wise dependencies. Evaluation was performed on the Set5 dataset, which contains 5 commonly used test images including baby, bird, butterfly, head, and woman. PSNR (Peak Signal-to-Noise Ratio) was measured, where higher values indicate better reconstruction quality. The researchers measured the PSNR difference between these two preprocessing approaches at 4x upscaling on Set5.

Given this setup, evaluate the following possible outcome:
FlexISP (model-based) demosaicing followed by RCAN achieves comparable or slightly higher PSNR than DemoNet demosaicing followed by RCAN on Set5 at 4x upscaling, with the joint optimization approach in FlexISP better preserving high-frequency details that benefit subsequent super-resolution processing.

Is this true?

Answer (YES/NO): NO